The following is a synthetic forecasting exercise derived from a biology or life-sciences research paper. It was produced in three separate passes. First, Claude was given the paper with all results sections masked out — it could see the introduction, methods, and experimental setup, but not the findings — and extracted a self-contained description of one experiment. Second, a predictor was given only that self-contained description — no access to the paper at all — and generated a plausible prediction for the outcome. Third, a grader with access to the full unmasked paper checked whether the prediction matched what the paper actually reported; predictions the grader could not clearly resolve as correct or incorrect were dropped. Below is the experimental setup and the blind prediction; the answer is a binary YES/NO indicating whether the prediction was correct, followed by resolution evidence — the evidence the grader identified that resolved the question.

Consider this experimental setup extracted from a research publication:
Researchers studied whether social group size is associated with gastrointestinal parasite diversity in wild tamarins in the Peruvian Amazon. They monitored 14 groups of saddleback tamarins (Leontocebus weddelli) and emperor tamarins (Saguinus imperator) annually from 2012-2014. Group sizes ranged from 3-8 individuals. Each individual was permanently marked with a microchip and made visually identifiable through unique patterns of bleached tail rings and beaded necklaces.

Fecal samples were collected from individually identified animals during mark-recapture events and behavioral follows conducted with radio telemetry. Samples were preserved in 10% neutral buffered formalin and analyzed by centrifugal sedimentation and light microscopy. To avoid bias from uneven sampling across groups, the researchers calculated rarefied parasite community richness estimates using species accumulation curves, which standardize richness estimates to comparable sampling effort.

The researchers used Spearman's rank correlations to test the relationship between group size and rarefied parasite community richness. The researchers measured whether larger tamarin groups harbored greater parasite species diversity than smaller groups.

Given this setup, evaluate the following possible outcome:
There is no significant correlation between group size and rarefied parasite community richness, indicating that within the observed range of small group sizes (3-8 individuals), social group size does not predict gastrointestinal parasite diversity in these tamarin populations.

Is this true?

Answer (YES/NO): YES